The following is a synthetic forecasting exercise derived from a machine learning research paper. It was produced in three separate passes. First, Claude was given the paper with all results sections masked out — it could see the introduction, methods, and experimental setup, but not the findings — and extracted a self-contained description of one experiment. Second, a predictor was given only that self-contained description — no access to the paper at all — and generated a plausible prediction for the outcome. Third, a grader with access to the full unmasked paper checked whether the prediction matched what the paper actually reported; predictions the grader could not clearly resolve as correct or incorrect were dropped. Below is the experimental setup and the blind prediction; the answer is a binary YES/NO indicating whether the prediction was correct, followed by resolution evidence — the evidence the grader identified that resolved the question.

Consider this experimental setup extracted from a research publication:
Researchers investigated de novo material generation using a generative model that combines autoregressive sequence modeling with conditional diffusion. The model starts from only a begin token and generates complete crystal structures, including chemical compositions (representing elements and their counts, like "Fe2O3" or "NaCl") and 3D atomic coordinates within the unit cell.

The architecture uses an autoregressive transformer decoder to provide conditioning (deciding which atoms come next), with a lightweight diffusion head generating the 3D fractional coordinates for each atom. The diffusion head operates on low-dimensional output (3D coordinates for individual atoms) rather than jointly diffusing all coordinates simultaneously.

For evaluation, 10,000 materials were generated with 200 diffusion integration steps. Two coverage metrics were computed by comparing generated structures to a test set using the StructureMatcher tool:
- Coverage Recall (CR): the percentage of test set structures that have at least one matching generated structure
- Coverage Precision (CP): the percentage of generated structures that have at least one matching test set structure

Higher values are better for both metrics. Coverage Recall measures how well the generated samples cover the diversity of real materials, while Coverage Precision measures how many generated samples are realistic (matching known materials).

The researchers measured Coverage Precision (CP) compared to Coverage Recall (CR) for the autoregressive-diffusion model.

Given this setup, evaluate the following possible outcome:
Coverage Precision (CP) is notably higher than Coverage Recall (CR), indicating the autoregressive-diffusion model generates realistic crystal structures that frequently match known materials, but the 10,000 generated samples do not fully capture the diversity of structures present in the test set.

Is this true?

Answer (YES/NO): NO